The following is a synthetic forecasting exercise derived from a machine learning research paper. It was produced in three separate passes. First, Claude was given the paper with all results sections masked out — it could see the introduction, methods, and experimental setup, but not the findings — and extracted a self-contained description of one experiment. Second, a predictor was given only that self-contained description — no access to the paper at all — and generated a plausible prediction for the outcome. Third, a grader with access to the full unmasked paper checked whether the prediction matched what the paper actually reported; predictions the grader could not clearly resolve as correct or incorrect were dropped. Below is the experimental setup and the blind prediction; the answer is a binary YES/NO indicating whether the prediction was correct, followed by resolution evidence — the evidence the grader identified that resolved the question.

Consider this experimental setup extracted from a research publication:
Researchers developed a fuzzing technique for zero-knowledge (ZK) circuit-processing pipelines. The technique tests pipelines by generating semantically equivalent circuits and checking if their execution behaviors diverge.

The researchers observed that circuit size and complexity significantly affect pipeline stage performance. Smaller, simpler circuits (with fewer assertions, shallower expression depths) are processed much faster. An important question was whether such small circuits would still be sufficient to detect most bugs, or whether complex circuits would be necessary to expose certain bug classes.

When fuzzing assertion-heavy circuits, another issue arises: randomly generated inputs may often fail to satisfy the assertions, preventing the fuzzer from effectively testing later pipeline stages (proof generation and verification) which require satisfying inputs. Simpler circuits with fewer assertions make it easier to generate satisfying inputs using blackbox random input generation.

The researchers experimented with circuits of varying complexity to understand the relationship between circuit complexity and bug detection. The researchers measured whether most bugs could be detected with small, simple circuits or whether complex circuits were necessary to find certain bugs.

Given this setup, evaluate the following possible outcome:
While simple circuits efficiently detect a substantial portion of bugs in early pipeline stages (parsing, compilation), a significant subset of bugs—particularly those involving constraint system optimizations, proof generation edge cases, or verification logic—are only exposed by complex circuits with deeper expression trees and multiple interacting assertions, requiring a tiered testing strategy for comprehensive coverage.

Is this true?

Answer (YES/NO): NO